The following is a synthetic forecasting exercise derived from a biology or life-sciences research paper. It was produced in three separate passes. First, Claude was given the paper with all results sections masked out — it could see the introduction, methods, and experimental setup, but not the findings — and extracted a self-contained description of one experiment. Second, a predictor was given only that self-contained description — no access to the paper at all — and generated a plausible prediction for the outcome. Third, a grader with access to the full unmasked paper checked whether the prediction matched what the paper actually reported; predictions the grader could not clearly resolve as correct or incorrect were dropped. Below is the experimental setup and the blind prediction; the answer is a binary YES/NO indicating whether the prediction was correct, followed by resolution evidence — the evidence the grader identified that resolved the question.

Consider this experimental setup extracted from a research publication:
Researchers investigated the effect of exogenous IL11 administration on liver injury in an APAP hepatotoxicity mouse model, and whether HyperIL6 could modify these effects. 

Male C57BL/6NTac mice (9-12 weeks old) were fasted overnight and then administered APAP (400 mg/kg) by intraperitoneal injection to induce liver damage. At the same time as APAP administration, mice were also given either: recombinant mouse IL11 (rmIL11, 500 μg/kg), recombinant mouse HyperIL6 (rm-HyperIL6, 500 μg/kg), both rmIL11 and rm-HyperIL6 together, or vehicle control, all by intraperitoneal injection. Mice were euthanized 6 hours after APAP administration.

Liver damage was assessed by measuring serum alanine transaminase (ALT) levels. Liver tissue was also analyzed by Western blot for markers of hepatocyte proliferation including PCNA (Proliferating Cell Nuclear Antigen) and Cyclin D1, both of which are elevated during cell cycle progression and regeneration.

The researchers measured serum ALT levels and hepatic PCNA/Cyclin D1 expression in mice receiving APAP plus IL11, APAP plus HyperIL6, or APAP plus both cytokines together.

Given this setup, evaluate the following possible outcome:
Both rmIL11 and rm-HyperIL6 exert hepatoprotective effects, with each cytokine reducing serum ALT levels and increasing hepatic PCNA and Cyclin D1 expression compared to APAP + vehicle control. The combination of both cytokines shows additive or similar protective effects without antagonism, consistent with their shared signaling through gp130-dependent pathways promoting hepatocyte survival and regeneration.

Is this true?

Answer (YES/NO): NO